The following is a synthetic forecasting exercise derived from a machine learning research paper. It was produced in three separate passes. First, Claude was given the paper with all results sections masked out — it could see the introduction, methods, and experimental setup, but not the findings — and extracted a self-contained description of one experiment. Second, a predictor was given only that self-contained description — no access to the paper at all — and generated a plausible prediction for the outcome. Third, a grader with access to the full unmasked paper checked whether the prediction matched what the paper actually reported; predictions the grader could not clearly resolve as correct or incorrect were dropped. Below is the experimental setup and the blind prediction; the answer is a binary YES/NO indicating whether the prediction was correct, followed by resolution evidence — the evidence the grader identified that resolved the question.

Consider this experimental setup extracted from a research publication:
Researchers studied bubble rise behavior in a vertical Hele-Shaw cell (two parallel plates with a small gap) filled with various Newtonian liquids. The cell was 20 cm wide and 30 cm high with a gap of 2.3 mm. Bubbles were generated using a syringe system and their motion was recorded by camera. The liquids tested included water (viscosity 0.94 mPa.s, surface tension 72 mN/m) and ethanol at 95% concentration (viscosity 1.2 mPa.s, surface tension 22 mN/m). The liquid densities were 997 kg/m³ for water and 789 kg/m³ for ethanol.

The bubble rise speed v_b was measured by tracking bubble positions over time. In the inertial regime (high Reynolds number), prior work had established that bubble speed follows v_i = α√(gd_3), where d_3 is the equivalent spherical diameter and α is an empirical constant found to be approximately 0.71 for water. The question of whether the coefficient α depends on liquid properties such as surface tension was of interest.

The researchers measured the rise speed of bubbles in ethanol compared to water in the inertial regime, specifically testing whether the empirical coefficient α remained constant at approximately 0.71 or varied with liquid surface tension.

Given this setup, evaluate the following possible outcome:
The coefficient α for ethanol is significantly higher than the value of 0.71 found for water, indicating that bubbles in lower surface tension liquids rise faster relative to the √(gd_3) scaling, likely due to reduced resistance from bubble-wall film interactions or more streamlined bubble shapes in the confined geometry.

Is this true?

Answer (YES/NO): NO